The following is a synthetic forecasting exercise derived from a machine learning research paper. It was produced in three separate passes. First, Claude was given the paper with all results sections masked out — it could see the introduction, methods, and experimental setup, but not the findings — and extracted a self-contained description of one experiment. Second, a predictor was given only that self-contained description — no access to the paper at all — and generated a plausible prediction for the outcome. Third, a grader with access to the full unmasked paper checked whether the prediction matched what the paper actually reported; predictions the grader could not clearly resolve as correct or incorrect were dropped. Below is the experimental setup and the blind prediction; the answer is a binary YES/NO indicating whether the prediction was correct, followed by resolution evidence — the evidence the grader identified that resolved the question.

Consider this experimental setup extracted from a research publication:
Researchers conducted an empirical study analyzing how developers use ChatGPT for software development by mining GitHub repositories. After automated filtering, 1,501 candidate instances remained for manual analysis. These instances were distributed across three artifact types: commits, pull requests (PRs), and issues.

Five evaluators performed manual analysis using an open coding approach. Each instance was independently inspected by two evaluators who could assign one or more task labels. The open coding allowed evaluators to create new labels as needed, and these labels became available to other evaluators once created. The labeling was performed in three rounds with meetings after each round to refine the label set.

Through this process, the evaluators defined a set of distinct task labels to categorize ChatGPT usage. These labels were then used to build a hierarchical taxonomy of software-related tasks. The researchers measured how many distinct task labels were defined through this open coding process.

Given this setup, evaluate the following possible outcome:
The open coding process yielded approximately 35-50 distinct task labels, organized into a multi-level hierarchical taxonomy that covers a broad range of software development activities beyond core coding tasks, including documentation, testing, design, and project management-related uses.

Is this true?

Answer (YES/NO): YES